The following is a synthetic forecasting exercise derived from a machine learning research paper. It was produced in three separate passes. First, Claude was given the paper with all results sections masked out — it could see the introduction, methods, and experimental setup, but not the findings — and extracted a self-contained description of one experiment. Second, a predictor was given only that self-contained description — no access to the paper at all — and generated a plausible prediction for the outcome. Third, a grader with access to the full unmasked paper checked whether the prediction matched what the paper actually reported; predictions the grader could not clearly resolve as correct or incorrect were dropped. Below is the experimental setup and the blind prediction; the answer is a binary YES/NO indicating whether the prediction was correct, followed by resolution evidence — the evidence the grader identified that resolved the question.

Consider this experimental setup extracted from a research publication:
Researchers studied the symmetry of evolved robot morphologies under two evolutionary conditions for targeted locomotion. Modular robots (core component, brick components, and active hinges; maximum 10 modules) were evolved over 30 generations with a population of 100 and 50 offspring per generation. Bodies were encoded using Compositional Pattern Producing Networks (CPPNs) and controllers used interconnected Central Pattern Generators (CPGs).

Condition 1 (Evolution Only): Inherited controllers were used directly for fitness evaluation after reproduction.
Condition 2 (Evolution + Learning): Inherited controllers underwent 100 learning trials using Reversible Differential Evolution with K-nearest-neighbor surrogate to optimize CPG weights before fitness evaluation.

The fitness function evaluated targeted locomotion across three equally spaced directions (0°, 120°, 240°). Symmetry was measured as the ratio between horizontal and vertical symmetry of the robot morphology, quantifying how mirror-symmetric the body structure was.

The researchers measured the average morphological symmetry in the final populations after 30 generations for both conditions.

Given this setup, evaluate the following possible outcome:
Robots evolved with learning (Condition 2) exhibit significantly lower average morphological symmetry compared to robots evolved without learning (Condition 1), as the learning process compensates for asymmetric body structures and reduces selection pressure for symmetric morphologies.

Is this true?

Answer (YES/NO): NO